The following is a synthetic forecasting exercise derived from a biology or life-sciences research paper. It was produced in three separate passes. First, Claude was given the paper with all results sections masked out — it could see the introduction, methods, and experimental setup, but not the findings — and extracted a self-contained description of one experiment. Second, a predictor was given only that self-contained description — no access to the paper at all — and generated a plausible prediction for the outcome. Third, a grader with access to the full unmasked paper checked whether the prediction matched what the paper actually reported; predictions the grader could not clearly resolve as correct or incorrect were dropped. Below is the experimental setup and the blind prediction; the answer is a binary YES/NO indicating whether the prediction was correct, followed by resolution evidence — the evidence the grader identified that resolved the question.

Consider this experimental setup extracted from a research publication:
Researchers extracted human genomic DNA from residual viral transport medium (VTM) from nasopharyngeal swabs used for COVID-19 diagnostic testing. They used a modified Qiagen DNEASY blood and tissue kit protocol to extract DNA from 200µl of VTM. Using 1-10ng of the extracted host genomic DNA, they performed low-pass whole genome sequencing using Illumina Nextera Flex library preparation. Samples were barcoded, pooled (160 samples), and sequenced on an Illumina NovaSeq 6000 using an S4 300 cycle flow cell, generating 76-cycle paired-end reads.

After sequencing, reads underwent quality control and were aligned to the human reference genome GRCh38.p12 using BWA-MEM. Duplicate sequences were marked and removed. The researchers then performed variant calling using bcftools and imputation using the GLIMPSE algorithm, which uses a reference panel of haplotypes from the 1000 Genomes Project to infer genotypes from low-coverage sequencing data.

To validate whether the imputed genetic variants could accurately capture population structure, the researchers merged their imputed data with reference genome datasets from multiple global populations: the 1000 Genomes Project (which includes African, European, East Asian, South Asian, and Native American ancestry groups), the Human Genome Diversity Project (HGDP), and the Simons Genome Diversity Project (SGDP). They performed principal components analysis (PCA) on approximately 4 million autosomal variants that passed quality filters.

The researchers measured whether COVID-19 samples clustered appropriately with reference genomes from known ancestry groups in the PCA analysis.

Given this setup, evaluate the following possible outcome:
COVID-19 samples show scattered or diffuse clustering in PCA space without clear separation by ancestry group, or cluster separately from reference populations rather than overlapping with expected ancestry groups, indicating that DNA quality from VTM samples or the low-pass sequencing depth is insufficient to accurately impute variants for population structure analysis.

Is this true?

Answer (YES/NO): NO